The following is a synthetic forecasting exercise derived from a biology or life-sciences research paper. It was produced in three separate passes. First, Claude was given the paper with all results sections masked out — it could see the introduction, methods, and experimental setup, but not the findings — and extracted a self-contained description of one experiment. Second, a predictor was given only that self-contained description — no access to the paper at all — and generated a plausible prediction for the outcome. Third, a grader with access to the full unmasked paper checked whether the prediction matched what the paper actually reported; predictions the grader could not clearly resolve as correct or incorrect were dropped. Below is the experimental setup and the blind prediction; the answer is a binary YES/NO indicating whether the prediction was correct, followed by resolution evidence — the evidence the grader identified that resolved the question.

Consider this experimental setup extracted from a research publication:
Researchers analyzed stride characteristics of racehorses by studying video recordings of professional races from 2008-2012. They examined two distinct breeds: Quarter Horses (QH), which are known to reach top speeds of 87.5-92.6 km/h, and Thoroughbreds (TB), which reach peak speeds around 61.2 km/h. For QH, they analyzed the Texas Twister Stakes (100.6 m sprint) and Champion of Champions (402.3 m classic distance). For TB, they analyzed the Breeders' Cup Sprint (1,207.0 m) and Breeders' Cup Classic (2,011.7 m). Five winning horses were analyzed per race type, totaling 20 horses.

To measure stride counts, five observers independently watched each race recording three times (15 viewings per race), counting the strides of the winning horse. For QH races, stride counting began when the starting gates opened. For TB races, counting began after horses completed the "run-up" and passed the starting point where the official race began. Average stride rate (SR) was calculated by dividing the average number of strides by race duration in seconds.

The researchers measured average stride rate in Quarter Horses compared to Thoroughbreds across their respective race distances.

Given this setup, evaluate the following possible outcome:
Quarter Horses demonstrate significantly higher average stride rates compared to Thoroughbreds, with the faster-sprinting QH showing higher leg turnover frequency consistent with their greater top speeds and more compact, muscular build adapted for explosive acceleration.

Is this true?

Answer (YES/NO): YES